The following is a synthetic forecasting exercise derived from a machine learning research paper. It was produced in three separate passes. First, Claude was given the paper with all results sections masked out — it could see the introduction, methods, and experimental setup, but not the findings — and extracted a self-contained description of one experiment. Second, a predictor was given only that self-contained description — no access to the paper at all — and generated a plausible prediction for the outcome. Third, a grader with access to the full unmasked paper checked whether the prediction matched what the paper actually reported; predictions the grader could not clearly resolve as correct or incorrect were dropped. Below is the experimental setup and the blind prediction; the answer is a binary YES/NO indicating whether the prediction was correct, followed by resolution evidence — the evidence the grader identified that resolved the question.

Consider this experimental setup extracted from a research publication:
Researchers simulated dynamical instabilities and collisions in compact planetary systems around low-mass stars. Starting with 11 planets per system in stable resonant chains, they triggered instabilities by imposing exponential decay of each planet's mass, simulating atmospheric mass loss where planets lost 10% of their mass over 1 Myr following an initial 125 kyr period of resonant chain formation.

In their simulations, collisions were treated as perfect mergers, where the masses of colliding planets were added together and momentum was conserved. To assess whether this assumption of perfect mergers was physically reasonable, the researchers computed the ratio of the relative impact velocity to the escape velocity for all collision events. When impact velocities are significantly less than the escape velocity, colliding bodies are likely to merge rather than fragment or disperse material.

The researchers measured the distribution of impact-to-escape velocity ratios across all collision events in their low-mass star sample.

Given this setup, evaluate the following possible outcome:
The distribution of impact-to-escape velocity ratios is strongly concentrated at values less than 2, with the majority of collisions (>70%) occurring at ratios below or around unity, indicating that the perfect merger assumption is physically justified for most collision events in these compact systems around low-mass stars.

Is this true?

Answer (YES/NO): YES